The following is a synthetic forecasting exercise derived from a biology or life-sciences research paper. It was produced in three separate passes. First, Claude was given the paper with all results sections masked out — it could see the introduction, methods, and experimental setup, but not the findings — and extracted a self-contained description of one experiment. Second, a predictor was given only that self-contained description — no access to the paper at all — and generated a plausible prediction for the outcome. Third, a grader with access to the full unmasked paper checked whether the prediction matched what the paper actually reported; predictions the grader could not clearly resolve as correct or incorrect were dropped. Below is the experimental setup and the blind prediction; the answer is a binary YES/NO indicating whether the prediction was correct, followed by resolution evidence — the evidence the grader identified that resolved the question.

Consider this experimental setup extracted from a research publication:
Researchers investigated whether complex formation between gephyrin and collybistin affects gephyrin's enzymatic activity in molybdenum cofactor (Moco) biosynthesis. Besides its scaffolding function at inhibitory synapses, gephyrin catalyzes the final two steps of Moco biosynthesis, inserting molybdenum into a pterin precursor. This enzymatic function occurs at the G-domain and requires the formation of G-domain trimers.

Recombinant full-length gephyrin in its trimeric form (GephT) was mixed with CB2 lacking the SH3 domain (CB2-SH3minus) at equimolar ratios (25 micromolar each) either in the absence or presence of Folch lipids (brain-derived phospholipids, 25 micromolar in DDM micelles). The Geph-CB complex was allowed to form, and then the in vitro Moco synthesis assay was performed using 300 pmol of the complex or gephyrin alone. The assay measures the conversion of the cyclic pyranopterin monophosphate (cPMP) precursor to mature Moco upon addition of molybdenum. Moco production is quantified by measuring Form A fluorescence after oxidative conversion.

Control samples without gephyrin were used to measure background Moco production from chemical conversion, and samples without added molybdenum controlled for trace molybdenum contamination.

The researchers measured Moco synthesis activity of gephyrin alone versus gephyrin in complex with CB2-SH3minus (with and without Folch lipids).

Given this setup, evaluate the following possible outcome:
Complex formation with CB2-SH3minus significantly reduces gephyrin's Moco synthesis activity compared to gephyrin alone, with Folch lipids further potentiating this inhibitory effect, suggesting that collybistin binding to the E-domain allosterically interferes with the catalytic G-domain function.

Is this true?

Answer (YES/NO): NO